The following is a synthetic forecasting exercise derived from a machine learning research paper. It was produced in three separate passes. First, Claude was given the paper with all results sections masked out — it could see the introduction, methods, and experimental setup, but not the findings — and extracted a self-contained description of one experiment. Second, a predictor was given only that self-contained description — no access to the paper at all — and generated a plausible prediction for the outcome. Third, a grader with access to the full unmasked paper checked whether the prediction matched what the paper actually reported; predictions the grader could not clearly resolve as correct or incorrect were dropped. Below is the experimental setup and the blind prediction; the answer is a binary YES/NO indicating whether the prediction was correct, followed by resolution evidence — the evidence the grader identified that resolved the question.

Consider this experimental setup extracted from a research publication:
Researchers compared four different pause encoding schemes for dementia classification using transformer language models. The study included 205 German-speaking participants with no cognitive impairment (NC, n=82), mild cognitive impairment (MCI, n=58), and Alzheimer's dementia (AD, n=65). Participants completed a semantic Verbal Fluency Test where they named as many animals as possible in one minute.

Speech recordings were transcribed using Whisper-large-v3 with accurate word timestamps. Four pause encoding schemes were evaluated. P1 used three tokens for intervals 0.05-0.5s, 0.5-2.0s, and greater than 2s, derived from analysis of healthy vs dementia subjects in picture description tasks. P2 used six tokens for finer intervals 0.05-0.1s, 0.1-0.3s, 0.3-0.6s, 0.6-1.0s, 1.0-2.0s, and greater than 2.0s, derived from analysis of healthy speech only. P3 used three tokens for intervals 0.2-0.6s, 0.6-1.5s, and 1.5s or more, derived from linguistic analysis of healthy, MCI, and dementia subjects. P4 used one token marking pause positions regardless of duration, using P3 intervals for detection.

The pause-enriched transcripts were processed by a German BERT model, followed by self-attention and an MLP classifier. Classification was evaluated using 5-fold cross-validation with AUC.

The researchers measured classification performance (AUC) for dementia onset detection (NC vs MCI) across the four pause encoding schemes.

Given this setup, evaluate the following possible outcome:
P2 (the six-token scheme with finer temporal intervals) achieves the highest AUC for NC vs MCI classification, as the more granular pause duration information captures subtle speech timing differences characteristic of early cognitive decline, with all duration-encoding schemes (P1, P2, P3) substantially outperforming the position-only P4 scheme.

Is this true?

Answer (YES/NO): NO